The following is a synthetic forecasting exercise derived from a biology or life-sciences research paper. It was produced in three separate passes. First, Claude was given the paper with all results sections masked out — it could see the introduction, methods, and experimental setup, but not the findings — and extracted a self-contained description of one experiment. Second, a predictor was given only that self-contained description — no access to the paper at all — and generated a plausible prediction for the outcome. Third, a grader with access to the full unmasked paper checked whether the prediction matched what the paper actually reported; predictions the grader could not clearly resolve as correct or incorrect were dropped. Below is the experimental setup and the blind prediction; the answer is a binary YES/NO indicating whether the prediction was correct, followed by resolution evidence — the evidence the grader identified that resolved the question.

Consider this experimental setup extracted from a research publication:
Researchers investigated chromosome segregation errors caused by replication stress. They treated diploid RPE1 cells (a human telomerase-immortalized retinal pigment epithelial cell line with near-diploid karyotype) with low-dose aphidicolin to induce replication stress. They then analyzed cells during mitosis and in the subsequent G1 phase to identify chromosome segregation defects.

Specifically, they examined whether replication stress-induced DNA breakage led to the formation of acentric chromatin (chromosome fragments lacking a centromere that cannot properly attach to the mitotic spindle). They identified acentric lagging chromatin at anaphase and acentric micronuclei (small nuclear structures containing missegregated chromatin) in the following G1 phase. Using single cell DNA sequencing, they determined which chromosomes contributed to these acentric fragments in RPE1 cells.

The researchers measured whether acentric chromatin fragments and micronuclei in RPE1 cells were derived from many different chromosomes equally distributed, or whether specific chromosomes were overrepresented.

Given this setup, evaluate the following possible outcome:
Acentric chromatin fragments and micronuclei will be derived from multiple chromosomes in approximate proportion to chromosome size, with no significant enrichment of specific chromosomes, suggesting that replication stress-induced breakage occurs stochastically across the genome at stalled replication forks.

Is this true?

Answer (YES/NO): NO